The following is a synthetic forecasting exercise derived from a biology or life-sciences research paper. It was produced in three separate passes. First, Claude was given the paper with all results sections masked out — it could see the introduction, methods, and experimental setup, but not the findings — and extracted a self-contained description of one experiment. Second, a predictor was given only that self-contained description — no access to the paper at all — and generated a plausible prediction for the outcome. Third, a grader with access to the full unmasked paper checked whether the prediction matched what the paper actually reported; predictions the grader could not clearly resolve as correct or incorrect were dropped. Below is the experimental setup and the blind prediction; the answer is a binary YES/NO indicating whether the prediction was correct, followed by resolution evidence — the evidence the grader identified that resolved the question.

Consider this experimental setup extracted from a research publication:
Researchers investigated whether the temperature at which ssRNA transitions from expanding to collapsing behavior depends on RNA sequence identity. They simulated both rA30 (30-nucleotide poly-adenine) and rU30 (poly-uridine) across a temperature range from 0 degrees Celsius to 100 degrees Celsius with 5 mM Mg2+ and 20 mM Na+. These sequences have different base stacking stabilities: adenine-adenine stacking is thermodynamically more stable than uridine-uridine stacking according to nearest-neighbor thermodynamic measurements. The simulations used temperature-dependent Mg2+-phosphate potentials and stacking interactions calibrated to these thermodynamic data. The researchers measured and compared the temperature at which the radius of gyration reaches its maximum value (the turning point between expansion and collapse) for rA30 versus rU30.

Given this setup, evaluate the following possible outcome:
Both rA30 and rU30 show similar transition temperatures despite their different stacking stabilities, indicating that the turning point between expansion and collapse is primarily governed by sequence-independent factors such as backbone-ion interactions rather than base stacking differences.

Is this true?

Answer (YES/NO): NO